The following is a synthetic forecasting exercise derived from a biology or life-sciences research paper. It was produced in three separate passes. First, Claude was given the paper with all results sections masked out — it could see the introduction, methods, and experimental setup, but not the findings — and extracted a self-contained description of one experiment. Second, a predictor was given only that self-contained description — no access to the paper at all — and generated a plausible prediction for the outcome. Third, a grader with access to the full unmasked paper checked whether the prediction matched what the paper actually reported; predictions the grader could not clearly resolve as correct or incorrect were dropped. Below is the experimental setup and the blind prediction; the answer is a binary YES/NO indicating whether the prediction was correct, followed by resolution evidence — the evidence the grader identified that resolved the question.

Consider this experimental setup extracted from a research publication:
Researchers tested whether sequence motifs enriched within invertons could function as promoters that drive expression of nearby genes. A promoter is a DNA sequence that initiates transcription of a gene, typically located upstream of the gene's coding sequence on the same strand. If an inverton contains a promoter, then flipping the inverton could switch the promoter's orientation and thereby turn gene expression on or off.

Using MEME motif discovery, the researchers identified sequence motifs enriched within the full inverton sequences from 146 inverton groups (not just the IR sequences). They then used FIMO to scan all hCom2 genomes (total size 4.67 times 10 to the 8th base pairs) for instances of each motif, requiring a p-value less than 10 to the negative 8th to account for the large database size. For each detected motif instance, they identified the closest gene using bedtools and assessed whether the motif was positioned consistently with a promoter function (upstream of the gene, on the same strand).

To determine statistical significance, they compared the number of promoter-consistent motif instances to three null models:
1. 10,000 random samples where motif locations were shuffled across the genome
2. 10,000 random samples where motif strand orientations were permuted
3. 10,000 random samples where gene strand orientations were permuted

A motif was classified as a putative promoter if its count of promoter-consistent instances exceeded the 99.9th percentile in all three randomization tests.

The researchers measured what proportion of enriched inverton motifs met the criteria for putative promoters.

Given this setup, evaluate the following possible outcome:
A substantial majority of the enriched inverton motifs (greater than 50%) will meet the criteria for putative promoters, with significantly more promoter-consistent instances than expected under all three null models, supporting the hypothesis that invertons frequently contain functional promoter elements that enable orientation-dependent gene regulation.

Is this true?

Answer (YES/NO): NO